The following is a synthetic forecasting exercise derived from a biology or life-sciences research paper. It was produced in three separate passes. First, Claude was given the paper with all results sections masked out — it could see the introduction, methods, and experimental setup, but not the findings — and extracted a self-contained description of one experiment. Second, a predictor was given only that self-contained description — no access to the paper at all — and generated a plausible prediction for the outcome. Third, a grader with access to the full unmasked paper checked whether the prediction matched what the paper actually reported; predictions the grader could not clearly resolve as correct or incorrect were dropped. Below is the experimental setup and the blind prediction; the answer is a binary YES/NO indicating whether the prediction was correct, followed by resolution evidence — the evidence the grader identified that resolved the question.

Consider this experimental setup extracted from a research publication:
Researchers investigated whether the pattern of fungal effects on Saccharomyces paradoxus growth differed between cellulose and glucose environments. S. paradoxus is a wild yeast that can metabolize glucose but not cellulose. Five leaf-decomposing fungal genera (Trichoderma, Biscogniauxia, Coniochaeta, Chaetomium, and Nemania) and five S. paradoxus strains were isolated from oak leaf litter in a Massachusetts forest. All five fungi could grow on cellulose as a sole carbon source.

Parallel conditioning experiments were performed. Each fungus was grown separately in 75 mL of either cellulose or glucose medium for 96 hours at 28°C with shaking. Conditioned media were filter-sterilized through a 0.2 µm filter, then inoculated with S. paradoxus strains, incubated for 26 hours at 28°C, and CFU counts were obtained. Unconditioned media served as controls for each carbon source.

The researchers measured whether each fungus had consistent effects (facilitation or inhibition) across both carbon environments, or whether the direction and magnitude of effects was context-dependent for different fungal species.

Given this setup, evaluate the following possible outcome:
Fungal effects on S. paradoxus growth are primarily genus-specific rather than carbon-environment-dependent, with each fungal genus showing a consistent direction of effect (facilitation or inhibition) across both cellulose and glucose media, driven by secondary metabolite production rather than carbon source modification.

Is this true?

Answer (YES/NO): NO